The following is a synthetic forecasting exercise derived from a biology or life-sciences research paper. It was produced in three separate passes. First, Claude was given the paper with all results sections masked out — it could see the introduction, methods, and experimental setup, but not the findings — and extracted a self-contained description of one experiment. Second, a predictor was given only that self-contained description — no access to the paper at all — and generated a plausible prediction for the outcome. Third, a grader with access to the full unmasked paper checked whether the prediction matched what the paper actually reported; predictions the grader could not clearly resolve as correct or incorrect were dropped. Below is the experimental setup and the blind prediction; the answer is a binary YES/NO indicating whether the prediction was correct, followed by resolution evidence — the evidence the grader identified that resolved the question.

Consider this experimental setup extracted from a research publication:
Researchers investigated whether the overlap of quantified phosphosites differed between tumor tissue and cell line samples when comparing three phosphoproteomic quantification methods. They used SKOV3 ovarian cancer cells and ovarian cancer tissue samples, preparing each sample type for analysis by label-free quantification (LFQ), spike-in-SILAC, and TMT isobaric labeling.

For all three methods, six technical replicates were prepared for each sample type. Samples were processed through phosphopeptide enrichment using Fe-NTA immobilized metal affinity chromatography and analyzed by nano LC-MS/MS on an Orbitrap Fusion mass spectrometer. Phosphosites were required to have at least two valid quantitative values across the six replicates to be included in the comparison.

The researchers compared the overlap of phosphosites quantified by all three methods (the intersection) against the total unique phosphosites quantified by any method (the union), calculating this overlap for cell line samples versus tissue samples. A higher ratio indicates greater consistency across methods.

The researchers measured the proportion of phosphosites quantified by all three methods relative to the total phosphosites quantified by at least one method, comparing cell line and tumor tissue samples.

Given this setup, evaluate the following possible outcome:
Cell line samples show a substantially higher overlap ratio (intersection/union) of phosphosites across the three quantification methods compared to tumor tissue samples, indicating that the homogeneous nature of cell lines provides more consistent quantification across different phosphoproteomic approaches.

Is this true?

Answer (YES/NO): NO